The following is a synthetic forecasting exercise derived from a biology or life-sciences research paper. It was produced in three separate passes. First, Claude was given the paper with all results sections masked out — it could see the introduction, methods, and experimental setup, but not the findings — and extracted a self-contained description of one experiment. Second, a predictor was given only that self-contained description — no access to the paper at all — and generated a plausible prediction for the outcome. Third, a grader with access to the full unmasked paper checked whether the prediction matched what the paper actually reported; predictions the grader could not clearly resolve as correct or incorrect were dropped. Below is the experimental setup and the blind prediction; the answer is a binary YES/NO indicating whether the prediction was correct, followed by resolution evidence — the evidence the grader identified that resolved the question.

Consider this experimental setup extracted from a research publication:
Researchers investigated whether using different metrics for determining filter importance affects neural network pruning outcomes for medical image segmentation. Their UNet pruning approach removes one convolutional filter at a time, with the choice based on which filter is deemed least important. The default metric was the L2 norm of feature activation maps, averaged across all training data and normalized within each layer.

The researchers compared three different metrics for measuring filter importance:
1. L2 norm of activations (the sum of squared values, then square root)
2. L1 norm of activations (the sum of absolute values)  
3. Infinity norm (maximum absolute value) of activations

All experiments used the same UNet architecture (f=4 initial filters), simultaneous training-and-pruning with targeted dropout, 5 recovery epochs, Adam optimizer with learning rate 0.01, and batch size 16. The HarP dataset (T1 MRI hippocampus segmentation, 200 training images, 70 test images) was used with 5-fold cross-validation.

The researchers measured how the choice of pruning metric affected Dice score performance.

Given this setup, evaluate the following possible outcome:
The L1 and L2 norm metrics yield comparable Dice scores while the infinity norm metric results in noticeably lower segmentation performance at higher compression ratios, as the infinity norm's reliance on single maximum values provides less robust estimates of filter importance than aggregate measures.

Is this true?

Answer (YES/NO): NO